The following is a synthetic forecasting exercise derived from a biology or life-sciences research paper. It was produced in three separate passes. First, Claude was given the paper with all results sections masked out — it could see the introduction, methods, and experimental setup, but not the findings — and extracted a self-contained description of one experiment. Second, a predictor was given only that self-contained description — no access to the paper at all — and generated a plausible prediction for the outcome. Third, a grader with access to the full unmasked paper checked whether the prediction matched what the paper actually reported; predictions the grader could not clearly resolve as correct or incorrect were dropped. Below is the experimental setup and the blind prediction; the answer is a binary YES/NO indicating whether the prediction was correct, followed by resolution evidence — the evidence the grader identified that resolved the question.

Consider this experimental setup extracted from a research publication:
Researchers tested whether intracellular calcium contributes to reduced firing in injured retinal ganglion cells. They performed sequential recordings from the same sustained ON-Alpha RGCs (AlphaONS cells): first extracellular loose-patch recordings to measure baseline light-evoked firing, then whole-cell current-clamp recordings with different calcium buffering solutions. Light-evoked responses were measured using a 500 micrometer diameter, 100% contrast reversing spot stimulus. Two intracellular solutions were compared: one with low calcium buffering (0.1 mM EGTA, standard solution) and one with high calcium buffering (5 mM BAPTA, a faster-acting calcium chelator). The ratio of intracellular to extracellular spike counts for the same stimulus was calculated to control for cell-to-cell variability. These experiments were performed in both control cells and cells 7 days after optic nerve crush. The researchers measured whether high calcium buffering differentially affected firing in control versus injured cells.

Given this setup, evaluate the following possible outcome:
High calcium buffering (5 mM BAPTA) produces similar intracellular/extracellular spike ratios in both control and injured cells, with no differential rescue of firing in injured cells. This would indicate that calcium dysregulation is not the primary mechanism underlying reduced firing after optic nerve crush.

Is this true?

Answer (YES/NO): NO